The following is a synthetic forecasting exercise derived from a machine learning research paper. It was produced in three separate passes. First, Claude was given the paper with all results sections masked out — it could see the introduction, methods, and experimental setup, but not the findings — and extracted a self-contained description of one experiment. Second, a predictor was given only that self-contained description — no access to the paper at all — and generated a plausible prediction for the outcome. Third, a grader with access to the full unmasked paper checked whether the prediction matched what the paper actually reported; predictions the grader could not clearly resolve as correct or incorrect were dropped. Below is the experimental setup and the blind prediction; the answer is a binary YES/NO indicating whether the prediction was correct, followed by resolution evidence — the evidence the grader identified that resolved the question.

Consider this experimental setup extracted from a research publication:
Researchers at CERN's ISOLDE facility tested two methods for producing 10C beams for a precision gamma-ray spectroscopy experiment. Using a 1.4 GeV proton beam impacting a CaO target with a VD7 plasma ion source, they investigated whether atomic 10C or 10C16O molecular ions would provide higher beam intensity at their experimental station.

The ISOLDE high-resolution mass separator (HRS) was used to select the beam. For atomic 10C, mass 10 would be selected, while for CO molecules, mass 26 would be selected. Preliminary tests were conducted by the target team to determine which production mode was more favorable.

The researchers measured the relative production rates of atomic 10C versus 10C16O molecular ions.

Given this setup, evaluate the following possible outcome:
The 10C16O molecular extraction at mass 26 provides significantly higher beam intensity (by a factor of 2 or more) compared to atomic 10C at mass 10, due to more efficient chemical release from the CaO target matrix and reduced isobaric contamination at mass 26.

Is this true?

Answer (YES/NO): NO